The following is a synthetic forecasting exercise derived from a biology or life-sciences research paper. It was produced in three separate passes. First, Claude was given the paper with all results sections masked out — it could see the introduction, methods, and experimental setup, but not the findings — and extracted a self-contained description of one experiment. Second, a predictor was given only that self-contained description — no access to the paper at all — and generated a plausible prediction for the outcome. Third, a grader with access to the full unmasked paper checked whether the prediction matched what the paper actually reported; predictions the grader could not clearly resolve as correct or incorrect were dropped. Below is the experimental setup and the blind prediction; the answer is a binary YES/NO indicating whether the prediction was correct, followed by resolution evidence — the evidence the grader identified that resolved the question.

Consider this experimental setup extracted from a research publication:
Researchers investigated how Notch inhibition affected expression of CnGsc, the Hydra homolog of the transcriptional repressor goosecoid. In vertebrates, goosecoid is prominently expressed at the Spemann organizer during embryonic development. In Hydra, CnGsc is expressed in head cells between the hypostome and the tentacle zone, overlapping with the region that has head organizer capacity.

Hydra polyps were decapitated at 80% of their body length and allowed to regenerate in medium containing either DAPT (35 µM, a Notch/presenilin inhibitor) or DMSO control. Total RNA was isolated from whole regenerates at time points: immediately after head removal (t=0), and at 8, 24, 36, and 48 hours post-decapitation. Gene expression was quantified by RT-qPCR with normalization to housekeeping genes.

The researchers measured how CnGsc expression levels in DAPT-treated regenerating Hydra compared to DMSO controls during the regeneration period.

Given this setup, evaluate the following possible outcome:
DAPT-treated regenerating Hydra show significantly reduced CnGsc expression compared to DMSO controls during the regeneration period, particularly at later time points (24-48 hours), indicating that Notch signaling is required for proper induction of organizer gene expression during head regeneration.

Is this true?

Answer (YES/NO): YES